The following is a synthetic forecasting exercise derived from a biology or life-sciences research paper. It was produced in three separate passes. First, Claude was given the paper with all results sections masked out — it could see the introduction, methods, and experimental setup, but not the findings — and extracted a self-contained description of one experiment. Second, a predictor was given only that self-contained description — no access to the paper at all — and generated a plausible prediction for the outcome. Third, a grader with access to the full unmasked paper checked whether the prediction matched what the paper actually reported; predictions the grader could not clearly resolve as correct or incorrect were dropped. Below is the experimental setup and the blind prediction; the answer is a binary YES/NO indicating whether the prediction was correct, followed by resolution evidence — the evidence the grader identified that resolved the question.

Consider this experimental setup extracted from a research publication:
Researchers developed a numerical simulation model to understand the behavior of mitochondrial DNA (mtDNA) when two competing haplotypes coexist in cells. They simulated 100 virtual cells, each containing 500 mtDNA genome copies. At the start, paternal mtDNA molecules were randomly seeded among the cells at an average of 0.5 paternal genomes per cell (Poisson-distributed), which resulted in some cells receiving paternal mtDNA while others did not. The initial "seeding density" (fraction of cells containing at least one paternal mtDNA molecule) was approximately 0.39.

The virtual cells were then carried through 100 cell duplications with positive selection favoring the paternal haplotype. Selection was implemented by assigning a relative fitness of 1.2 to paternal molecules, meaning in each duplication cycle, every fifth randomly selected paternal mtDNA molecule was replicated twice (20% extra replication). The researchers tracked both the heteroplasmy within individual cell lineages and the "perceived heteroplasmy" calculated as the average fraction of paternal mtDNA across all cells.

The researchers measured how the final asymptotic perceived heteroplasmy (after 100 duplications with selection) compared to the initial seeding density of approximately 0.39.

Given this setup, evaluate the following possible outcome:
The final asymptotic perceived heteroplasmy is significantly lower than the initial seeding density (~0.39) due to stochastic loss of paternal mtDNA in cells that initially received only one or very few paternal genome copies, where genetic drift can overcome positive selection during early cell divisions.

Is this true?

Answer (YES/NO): NO